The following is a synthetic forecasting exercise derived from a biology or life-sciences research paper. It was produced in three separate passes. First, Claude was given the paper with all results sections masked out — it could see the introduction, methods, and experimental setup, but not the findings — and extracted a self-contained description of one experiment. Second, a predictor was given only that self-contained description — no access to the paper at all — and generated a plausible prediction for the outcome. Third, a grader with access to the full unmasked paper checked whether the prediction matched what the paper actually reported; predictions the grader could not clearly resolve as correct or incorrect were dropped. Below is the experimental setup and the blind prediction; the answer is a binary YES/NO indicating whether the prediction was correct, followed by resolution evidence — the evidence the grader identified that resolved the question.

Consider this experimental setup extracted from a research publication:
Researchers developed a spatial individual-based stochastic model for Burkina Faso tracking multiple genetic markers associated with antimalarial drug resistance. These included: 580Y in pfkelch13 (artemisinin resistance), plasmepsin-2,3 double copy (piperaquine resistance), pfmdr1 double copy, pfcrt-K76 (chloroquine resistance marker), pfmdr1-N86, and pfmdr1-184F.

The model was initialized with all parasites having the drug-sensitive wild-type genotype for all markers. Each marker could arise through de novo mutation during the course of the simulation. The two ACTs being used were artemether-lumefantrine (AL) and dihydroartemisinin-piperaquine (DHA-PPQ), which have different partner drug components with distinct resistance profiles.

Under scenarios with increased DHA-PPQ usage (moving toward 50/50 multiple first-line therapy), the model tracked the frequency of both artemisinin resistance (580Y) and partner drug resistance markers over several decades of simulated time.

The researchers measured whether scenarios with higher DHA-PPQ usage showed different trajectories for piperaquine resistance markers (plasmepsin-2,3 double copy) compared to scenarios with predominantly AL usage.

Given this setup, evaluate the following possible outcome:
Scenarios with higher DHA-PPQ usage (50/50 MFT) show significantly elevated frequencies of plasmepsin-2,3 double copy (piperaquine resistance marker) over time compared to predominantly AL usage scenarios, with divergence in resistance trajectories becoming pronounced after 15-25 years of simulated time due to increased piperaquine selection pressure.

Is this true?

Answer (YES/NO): NO